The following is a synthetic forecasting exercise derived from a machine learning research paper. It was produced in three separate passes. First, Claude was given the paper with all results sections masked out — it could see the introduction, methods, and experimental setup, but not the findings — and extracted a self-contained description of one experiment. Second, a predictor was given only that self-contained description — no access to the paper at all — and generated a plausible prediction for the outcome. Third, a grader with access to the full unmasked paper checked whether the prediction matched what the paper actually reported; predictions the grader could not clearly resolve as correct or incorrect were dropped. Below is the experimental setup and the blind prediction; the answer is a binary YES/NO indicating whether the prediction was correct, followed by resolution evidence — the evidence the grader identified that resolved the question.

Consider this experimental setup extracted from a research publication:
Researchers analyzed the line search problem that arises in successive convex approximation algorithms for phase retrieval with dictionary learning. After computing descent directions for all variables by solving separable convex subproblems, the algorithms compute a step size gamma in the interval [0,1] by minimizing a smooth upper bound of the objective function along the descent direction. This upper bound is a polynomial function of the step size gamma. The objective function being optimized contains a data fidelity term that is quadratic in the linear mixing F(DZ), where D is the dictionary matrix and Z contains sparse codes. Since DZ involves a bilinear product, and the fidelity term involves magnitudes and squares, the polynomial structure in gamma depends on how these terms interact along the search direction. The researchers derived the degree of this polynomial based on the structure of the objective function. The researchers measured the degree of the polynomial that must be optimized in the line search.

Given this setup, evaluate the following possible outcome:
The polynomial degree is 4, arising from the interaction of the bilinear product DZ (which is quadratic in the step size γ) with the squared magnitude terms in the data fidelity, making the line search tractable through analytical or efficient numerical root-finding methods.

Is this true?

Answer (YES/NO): YES